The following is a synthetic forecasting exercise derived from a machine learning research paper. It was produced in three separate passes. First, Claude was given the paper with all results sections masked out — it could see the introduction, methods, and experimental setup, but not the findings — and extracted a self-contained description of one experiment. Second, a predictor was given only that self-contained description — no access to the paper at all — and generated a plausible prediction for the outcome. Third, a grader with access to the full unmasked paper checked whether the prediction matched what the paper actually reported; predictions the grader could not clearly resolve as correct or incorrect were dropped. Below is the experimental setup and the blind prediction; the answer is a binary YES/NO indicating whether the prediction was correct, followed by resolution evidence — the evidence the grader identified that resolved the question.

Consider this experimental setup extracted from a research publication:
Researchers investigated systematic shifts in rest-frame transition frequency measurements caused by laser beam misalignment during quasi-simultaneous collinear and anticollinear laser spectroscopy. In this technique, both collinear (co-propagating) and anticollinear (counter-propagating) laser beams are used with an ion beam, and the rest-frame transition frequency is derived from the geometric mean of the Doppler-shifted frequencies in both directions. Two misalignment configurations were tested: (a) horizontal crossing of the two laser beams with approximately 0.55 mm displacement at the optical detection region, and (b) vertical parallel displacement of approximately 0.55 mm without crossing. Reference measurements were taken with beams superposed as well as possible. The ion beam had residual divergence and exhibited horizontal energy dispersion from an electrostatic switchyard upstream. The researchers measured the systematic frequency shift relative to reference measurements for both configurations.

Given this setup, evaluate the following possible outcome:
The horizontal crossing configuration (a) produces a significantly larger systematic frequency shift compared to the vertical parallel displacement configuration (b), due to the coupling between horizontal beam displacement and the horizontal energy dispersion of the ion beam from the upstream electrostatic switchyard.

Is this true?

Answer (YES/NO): YES